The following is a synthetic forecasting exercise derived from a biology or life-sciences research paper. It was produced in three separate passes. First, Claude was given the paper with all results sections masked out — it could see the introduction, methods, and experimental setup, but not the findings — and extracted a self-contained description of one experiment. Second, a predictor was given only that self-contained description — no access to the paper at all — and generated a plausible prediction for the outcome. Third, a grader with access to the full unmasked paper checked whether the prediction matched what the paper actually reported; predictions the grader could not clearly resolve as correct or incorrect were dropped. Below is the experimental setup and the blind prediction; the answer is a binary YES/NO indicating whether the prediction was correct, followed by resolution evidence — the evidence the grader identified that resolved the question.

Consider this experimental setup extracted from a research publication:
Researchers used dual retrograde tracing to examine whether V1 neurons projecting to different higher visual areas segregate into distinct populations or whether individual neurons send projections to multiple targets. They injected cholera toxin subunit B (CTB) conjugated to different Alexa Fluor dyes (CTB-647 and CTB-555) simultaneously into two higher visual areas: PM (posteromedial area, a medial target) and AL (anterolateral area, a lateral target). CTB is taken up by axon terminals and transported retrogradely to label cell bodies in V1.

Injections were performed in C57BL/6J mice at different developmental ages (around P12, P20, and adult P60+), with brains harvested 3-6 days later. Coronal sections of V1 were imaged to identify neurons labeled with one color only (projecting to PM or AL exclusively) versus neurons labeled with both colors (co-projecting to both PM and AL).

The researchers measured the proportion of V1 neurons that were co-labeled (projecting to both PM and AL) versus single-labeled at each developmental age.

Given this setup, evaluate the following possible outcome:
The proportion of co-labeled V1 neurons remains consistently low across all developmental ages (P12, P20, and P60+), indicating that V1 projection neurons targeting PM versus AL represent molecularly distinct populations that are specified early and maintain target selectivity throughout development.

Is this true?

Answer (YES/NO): YES